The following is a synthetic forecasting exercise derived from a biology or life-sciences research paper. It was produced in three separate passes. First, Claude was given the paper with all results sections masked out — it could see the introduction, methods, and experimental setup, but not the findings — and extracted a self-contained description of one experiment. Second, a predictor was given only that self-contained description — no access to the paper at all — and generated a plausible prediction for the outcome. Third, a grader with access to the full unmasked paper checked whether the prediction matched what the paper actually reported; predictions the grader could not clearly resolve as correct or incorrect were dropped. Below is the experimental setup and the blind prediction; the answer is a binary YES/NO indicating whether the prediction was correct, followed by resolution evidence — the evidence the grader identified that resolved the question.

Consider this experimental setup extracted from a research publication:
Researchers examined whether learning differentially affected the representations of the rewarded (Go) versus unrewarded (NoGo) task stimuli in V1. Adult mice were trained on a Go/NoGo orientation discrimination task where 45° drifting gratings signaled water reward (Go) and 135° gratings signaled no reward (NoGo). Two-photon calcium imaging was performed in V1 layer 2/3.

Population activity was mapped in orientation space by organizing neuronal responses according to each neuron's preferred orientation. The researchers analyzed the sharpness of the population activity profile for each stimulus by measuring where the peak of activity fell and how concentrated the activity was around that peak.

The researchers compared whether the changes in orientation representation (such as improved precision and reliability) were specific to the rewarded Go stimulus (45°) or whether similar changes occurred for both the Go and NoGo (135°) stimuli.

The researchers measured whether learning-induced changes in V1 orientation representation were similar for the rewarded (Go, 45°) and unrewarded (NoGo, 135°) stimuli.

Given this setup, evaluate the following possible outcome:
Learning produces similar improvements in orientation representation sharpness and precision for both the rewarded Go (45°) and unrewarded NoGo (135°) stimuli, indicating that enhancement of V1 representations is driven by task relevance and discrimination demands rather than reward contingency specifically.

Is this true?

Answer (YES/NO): YES